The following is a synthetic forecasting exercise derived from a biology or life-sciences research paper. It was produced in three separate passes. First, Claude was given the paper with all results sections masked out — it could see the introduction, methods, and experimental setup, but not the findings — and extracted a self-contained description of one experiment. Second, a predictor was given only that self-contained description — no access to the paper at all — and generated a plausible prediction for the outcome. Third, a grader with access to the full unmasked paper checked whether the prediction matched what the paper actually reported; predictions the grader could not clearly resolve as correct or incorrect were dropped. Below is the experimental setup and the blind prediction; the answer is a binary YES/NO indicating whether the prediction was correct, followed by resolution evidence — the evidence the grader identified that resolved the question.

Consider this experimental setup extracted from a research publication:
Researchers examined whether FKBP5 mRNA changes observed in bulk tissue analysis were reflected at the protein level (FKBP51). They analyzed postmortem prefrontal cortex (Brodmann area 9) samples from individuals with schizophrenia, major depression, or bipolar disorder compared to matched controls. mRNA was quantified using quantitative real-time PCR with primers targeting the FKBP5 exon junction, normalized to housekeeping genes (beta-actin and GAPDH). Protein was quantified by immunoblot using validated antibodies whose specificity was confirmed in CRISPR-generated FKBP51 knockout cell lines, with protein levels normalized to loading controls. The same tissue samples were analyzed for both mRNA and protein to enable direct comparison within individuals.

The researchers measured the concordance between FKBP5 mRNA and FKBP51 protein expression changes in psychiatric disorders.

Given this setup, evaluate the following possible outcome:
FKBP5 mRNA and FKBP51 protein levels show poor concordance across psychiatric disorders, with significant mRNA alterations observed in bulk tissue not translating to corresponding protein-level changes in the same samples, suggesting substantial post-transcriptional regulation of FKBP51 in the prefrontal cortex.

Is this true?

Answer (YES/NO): NO